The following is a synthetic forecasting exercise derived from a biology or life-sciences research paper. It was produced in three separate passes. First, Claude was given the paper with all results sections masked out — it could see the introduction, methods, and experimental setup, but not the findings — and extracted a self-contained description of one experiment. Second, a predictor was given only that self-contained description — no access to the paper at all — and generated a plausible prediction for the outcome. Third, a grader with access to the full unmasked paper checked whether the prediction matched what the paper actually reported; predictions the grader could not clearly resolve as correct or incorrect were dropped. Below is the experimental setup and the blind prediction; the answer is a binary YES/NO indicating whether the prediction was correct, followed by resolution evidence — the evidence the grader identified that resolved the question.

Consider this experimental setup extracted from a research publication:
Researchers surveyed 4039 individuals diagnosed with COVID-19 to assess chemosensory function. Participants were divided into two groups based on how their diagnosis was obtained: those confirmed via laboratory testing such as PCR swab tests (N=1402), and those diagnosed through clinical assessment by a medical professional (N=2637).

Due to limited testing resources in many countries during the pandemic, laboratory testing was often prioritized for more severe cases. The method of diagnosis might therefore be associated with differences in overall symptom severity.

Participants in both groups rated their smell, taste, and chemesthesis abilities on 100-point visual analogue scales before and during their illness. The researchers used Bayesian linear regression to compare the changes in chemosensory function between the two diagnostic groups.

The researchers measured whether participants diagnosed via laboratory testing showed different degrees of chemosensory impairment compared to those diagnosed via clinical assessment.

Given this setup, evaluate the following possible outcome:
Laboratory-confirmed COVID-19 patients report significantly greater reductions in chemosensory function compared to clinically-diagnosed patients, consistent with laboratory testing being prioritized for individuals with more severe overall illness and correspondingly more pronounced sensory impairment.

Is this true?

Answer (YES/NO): NO